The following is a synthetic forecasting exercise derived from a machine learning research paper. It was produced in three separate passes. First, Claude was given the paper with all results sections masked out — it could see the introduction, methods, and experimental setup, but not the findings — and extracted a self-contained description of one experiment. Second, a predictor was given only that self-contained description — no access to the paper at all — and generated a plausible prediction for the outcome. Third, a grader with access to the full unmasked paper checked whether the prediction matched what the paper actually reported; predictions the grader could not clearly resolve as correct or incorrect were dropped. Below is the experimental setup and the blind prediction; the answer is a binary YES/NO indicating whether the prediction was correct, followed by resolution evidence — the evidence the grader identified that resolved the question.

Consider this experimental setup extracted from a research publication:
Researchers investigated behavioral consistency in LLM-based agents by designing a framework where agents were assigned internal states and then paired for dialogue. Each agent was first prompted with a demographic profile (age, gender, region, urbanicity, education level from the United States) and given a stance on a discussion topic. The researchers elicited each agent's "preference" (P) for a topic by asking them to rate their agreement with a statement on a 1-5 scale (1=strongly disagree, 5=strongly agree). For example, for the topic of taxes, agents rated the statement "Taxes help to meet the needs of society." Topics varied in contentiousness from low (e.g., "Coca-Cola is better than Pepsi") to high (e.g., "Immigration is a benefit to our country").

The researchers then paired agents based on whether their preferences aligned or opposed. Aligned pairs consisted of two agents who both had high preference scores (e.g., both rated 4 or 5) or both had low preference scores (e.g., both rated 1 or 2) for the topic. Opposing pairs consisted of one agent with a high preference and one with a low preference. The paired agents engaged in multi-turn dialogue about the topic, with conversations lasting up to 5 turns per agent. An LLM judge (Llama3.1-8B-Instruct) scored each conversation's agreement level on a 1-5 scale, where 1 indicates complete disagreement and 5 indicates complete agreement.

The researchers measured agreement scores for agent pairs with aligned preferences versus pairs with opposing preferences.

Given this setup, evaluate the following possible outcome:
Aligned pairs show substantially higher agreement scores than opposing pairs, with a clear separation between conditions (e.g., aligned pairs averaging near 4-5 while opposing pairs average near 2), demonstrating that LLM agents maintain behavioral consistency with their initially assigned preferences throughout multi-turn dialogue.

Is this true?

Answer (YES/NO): NO